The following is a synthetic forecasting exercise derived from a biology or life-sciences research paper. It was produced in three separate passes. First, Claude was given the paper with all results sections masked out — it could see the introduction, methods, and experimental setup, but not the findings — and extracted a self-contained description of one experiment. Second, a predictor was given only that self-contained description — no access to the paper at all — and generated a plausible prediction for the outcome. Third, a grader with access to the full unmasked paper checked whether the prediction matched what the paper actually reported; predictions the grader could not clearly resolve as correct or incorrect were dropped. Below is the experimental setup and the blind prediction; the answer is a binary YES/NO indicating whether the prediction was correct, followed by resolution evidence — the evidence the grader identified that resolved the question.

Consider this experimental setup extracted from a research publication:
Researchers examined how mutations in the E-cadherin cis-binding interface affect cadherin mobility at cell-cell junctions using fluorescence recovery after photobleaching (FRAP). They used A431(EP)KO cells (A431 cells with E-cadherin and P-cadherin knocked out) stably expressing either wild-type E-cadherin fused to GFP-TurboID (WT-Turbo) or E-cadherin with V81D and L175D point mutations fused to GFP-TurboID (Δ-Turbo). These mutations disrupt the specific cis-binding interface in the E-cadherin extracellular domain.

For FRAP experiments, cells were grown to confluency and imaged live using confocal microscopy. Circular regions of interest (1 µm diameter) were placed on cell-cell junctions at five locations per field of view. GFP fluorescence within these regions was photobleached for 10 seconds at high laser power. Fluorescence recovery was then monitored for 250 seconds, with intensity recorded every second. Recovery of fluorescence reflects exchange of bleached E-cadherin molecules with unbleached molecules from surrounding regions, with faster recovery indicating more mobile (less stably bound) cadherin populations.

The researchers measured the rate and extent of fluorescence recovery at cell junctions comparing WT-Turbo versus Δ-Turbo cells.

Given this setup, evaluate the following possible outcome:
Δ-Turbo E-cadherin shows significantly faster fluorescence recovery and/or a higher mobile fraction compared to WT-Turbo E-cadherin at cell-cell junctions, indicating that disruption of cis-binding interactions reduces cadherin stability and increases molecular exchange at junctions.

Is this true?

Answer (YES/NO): YES